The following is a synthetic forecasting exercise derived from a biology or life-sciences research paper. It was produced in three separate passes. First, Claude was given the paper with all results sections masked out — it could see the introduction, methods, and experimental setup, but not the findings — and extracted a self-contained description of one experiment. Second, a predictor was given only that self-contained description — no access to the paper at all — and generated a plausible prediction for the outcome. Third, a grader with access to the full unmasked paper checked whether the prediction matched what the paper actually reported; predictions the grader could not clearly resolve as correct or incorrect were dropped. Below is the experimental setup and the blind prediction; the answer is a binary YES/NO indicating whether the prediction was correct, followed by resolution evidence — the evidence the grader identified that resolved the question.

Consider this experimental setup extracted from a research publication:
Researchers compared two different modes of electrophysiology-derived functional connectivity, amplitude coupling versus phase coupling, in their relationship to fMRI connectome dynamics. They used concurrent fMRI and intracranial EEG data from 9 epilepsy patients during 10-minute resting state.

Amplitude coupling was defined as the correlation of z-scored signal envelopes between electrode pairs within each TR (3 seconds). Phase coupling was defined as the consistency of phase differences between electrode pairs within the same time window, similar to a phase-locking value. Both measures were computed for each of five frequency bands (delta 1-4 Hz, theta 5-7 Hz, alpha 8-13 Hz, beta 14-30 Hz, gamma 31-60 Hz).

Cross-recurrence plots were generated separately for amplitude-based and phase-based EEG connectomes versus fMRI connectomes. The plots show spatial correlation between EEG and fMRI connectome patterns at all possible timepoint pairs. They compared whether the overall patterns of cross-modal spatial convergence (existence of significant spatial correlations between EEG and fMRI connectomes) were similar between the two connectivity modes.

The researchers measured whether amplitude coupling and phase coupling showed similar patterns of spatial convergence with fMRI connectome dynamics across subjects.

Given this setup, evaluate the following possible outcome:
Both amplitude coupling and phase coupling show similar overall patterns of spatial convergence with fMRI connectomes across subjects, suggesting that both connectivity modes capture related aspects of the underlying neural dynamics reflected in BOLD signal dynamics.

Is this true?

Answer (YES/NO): YES